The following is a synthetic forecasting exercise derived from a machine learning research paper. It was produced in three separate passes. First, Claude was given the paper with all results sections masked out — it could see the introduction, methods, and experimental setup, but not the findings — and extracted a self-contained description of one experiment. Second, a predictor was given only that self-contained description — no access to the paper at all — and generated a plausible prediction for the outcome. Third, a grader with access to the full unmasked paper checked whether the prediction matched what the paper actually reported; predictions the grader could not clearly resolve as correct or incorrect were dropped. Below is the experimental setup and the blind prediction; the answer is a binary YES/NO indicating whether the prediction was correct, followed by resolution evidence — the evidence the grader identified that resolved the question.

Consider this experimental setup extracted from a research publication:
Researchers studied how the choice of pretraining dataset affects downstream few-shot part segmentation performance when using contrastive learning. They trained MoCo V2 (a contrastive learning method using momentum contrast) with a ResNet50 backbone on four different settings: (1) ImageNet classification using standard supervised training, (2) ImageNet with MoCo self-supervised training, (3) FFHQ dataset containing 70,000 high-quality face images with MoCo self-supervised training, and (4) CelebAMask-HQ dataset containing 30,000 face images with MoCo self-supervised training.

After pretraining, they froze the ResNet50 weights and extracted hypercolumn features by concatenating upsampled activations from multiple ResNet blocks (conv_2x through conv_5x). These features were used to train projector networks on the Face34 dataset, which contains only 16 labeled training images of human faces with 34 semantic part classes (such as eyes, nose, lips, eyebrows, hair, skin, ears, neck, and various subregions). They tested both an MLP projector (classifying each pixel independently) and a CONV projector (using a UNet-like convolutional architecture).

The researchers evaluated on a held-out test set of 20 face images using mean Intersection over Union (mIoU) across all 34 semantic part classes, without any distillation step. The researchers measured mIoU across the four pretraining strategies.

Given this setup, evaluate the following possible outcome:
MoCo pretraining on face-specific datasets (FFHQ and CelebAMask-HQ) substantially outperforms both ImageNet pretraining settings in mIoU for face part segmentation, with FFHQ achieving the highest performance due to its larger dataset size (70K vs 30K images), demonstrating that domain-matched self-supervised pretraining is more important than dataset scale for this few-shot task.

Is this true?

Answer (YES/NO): NO